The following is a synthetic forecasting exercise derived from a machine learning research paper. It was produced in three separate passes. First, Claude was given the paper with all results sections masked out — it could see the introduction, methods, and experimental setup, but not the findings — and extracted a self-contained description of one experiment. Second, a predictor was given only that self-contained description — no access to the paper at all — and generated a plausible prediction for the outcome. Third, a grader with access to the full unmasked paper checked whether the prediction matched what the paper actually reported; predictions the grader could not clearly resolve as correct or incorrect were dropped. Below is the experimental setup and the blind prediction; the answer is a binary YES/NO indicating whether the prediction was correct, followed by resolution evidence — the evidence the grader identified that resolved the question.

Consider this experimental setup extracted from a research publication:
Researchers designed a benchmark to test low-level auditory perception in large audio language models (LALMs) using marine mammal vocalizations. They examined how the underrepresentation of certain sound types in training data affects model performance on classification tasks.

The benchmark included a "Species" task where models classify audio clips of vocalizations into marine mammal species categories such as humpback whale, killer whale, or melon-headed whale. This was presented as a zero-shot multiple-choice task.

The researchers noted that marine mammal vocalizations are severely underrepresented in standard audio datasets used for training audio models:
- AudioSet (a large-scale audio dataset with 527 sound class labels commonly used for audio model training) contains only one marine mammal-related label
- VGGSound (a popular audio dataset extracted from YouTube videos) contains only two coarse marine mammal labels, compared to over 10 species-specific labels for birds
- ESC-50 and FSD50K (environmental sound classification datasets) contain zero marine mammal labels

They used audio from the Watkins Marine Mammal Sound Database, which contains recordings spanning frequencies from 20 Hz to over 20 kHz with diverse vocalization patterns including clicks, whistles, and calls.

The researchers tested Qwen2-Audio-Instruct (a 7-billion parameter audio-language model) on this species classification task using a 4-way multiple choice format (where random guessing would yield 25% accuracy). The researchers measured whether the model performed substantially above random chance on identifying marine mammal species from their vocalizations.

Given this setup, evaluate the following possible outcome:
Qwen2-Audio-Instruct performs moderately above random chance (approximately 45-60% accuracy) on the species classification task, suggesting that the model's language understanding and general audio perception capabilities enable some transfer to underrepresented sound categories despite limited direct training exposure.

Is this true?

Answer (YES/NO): NO